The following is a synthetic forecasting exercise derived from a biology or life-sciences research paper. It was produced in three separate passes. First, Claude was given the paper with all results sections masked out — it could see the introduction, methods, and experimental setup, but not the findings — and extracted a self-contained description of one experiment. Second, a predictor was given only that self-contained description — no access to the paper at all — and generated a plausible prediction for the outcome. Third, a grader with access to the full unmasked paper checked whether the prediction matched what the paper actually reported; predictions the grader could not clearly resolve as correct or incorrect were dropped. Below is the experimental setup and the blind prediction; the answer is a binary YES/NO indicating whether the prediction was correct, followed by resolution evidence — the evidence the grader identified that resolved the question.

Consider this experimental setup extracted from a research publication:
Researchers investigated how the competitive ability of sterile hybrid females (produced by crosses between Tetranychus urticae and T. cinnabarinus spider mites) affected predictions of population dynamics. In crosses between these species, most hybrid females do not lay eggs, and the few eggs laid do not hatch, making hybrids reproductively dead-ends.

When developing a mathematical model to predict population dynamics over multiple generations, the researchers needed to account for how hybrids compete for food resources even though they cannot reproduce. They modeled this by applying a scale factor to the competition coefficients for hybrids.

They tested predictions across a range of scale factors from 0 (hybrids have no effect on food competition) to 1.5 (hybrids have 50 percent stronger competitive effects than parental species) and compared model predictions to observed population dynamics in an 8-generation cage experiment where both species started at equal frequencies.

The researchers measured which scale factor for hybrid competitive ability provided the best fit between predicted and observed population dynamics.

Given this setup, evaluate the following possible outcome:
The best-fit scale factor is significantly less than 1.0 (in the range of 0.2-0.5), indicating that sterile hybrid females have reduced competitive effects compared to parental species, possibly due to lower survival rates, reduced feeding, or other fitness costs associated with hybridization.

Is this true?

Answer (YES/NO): NO